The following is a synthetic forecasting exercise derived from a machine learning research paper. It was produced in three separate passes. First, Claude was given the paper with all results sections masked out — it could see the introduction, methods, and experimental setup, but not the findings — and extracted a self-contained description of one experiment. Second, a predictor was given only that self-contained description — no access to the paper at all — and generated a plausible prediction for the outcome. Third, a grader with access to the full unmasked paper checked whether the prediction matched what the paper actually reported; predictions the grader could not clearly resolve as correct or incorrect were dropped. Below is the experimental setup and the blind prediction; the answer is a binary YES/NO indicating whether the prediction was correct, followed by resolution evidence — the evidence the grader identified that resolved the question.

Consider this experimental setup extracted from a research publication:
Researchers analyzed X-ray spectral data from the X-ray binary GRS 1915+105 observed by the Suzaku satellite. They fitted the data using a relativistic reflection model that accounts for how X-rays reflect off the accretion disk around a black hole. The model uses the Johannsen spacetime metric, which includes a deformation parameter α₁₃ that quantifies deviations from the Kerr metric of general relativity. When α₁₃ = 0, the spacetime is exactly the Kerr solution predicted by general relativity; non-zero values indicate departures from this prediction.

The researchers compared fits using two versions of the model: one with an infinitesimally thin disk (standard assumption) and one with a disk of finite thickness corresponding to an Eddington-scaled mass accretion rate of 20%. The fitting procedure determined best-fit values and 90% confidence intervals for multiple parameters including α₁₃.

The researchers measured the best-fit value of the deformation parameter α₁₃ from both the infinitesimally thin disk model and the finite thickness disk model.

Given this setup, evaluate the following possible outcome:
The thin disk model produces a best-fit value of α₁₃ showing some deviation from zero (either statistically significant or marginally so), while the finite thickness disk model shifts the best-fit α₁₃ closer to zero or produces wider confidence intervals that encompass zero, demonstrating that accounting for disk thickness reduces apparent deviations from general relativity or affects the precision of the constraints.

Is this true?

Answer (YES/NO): NO